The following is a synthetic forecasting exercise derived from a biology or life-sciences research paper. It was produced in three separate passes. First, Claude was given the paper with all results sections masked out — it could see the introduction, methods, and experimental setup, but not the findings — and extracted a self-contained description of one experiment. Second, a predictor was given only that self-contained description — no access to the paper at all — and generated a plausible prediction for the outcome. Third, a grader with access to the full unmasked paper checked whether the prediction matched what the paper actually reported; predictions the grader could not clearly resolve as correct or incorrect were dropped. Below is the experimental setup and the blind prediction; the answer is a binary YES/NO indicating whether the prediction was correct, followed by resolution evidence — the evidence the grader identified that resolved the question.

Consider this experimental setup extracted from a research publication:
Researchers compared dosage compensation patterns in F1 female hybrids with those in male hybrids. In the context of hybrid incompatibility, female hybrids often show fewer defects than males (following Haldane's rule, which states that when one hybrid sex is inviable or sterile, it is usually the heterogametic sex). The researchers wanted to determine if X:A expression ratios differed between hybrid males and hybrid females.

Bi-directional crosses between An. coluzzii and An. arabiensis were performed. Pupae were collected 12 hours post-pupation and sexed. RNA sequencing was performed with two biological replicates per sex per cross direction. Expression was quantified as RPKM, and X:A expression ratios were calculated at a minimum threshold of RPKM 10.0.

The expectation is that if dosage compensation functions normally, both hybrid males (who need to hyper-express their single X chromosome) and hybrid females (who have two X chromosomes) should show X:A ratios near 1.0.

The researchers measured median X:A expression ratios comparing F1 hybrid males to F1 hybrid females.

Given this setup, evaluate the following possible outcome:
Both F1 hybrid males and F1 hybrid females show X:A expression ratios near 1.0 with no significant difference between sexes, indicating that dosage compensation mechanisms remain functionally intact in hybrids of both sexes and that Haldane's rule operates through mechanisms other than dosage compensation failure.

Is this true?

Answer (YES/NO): YES